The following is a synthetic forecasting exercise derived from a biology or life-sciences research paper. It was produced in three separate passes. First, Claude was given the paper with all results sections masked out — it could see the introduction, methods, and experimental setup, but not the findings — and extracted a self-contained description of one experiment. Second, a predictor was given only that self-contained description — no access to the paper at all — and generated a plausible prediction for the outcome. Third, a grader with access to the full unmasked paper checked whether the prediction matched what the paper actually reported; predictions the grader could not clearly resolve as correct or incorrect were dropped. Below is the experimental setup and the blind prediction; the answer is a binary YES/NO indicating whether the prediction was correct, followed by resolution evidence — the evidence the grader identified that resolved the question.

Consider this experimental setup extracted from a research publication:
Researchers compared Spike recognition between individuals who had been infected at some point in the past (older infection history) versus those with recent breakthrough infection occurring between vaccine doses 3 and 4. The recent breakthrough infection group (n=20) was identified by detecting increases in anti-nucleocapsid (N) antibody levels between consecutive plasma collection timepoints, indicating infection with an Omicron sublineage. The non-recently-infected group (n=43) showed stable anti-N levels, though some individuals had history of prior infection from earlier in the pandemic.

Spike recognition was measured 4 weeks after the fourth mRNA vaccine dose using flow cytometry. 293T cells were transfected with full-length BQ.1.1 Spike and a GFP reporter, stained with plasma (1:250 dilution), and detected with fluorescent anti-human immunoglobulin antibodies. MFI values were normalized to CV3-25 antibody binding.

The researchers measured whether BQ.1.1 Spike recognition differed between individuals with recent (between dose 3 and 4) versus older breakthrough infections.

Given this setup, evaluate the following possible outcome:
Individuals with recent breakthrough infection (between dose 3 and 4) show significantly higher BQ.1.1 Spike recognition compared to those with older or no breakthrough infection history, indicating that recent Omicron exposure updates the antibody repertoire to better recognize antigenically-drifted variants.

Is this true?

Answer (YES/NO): YES